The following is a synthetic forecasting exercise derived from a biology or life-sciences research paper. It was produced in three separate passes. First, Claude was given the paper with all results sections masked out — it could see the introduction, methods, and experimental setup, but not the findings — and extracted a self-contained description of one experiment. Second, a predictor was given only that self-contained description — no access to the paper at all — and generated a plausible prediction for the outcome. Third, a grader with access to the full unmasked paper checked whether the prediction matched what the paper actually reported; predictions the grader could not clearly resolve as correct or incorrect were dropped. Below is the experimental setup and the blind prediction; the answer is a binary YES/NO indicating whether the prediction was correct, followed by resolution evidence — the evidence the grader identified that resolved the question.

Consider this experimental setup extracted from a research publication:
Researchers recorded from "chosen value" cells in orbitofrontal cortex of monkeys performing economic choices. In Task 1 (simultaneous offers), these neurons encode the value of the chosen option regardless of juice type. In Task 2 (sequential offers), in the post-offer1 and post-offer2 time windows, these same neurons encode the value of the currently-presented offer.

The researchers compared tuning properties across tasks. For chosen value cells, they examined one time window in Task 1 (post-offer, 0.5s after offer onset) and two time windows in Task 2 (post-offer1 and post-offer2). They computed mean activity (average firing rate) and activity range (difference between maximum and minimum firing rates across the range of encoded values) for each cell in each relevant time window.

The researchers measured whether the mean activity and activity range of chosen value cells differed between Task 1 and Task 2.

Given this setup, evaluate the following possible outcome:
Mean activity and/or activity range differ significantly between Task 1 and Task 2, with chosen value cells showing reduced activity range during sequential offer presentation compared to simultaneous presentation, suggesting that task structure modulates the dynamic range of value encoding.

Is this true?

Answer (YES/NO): NO